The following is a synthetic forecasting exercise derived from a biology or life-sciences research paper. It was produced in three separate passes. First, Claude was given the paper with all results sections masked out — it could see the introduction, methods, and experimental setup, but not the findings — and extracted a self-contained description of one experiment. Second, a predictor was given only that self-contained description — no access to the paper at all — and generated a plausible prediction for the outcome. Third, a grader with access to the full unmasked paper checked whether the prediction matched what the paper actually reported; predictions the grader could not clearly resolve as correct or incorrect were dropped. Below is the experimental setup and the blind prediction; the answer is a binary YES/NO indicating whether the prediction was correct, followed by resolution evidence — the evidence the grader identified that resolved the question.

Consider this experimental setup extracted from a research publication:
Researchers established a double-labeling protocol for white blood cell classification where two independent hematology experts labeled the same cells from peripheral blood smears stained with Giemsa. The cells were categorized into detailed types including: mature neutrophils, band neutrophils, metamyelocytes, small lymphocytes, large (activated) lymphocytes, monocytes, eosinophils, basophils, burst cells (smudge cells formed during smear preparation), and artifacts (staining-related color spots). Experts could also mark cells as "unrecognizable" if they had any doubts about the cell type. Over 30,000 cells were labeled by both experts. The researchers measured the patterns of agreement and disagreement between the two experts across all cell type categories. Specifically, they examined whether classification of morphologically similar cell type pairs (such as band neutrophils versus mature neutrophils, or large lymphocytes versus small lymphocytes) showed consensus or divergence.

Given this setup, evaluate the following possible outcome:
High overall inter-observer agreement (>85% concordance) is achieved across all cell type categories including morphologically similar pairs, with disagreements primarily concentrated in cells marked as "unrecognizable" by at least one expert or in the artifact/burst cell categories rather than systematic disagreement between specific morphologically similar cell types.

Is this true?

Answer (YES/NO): NO